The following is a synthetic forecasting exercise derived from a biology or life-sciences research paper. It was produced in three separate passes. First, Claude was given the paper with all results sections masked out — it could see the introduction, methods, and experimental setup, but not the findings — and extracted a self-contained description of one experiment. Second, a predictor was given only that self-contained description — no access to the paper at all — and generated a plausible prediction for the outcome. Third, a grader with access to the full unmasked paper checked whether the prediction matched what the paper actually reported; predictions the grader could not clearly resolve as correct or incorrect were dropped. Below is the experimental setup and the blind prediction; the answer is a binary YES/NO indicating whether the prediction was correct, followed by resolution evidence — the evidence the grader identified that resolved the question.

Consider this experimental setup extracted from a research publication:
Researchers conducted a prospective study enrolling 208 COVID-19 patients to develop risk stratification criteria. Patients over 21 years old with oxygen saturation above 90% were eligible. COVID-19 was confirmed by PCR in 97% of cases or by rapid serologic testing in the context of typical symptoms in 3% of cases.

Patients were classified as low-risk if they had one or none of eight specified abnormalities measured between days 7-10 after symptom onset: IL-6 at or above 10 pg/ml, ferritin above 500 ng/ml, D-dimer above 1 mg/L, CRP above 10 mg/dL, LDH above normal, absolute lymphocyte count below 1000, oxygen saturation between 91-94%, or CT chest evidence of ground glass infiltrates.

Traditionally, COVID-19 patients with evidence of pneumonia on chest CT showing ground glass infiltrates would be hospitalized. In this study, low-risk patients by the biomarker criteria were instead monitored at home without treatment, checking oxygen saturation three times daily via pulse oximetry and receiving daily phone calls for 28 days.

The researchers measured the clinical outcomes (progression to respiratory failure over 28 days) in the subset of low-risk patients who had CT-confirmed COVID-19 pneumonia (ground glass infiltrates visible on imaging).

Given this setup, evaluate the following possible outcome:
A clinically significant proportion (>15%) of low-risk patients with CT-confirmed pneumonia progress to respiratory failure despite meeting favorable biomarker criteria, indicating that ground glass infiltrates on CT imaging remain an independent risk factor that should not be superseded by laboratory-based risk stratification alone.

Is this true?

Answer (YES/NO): NO